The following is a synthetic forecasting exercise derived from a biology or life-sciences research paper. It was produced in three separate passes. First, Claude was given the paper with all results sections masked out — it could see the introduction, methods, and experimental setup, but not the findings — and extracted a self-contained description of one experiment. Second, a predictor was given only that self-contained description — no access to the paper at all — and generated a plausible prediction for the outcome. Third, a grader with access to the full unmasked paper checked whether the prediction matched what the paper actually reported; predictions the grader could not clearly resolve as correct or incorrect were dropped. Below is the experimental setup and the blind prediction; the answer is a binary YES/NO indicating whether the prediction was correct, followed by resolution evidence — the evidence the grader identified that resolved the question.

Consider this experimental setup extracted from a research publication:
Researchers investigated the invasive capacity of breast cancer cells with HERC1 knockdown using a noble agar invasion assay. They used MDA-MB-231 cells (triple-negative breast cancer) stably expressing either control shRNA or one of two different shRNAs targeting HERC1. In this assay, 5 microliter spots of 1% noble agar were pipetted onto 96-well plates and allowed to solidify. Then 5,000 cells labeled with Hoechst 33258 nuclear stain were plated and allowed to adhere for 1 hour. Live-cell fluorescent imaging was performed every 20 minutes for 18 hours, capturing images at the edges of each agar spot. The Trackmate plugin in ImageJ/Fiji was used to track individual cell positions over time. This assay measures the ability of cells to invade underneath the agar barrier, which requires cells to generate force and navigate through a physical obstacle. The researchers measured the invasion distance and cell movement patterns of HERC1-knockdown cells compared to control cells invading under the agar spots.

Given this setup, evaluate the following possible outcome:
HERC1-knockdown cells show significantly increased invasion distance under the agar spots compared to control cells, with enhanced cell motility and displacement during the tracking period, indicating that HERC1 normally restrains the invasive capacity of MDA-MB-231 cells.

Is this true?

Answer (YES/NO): NO